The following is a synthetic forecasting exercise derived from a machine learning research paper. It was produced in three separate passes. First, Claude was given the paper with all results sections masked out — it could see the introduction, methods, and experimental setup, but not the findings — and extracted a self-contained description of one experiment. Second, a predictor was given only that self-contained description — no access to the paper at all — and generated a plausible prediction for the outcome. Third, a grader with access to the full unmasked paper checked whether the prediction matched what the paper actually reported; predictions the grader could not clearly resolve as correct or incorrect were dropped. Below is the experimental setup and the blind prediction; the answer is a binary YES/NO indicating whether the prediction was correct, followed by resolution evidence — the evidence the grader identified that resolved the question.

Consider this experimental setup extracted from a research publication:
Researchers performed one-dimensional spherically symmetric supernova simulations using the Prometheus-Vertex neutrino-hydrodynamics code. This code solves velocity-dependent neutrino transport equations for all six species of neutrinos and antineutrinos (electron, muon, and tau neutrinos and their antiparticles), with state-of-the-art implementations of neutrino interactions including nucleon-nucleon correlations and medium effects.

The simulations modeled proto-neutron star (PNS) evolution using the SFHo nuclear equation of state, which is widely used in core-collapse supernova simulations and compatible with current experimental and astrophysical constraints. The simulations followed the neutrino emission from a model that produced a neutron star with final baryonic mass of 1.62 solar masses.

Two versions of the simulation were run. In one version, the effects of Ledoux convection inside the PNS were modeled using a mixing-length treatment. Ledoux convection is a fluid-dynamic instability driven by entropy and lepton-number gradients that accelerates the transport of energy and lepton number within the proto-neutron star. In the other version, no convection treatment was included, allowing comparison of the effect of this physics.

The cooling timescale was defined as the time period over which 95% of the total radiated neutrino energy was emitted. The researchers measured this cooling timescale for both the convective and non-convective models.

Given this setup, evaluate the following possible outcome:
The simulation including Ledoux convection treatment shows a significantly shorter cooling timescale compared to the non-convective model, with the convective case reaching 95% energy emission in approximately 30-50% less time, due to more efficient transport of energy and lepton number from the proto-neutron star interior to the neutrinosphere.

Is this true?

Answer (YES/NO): YES